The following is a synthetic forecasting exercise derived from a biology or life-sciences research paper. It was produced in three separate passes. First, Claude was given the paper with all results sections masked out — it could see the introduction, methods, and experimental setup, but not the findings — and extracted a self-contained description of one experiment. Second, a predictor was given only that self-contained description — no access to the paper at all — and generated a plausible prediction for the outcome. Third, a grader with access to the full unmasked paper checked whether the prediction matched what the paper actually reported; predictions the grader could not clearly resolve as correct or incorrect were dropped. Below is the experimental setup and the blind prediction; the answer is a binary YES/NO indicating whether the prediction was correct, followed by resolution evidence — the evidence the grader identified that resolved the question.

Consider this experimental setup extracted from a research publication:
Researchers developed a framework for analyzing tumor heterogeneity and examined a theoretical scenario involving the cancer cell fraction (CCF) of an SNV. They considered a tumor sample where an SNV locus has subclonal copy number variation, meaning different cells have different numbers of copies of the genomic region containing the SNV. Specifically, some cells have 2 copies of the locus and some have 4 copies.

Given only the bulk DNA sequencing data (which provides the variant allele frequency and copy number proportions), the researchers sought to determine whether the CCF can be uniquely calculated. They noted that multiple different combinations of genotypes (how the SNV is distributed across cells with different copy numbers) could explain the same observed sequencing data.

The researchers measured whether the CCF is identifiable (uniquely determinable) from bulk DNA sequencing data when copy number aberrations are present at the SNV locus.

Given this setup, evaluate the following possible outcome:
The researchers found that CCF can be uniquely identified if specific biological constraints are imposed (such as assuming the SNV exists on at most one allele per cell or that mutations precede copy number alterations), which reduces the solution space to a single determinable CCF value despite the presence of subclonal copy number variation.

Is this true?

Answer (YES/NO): NO